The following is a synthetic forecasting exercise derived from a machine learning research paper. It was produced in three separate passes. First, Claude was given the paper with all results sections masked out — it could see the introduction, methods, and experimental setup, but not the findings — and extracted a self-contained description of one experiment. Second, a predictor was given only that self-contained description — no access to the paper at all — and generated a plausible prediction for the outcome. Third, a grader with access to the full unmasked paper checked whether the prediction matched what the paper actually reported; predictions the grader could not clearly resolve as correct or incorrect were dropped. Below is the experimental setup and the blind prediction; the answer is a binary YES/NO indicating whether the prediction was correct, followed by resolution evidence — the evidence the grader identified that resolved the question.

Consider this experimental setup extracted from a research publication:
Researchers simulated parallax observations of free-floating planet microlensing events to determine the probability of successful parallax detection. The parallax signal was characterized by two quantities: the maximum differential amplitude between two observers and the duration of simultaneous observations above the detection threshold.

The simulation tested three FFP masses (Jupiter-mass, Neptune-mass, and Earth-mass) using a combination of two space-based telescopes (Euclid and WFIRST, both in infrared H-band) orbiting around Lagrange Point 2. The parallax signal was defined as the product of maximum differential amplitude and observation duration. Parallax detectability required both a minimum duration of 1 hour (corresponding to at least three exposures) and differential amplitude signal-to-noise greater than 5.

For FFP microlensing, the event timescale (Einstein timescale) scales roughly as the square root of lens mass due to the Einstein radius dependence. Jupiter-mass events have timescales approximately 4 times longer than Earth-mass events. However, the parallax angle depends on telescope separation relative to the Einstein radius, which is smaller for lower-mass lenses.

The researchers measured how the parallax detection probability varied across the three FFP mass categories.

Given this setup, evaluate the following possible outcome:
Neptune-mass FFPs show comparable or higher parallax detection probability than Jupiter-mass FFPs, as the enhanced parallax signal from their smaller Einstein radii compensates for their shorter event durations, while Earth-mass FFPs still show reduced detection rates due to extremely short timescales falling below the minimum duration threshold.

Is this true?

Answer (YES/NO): NO